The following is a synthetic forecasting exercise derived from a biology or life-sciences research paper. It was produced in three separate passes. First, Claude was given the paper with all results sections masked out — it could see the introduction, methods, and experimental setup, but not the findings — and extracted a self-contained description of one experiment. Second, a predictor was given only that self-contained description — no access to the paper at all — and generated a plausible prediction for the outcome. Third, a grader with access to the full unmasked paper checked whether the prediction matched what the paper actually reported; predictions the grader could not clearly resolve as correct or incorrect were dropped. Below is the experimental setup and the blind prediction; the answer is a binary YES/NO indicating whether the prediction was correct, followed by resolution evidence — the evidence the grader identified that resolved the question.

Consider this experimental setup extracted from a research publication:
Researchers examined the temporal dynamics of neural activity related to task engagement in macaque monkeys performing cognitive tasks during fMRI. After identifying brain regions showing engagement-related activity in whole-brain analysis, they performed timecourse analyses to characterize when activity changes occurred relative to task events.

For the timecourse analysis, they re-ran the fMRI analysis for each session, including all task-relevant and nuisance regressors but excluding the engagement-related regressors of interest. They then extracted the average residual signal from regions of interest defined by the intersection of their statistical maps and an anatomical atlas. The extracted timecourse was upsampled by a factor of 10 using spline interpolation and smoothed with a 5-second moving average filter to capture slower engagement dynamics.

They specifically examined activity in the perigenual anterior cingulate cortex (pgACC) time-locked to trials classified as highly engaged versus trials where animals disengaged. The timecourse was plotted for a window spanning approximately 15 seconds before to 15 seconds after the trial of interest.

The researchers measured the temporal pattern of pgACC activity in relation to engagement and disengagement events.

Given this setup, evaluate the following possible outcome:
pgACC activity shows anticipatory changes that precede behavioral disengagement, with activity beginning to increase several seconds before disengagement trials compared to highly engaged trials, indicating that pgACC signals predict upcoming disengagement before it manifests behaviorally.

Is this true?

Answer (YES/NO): NO